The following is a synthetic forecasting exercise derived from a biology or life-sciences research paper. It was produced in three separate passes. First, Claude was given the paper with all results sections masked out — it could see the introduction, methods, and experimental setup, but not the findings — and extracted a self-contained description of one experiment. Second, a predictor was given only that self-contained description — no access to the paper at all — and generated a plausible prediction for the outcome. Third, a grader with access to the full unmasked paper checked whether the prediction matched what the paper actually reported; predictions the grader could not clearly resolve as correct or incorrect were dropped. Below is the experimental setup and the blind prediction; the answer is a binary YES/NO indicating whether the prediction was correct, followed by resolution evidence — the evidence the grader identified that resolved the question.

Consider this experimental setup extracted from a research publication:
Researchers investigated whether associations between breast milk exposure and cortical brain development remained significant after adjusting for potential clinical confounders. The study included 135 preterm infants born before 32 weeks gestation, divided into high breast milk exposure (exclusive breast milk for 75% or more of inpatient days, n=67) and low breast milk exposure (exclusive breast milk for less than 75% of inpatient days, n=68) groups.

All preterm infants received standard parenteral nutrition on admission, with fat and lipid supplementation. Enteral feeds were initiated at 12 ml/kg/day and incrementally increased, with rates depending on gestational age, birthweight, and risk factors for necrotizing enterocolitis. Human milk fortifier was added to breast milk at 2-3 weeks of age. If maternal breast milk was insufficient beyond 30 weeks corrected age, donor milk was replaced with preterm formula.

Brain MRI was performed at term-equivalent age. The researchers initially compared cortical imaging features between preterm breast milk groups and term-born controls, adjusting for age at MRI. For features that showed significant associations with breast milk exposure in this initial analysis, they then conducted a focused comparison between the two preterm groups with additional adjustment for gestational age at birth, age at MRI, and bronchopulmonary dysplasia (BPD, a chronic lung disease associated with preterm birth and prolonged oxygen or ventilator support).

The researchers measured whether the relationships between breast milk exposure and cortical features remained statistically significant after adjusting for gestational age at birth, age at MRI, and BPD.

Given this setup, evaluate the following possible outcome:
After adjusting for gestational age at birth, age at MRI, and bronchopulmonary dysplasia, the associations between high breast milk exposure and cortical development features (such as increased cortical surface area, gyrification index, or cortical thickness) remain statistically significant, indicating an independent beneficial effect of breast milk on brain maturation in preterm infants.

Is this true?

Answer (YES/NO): NO